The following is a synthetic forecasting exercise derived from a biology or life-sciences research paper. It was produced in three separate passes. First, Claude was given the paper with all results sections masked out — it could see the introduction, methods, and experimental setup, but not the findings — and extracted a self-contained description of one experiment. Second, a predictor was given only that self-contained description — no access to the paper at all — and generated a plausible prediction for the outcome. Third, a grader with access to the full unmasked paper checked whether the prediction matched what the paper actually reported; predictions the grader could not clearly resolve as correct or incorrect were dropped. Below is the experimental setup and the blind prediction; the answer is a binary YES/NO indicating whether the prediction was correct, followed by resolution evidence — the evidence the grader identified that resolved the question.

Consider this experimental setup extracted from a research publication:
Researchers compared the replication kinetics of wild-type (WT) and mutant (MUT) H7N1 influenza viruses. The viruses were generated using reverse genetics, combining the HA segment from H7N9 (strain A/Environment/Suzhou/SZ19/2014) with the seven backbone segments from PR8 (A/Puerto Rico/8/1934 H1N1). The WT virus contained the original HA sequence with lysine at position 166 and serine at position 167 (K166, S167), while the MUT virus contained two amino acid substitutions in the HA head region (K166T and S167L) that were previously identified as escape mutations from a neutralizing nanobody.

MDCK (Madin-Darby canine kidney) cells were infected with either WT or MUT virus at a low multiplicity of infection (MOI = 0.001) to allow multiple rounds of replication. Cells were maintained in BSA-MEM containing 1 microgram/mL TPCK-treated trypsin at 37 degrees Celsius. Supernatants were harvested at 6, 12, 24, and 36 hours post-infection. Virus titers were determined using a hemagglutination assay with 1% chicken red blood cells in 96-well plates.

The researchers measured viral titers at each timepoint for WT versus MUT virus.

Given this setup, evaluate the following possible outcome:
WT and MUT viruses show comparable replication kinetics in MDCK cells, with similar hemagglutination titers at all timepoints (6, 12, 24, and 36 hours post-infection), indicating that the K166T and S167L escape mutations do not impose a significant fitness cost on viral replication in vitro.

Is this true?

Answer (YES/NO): NO